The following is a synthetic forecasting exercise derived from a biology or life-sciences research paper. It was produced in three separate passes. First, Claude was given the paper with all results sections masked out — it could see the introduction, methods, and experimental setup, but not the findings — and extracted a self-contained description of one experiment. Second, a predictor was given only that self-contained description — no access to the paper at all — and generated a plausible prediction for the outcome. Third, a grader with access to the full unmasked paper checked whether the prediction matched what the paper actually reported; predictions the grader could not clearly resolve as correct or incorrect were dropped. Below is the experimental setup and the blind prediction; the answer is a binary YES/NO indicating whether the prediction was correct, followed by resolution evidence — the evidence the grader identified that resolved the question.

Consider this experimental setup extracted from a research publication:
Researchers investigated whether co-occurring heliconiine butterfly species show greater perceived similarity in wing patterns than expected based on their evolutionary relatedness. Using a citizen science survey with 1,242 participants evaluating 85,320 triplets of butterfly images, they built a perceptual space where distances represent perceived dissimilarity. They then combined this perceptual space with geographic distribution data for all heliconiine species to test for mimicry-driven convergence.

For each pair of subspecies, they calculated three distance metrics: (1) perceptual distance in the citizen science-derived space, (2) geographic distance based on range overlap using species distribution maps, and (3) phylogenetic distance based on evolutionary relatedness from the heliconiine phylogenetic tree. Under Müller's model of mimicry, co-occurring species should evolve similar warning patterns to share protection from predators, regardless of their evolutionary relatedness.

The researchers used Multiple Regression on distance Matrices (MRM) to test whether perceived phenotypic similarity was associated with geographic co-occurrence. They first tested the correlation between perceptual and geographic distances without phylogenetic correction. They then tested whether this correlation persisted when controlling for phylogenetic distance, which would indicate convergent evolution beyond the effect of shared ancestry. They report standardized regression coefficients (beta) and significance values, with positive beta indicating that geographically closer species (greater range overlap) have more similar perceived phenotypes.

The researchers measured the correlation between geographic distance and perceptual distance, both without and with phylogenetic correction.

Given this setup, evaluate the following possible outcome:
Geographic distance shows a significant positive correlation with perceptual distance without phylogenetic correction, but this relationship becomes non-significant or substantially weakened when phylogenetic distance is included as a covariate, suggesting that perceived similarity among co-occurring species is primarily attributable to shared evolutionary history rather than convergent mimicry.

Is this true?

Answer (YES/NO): NO